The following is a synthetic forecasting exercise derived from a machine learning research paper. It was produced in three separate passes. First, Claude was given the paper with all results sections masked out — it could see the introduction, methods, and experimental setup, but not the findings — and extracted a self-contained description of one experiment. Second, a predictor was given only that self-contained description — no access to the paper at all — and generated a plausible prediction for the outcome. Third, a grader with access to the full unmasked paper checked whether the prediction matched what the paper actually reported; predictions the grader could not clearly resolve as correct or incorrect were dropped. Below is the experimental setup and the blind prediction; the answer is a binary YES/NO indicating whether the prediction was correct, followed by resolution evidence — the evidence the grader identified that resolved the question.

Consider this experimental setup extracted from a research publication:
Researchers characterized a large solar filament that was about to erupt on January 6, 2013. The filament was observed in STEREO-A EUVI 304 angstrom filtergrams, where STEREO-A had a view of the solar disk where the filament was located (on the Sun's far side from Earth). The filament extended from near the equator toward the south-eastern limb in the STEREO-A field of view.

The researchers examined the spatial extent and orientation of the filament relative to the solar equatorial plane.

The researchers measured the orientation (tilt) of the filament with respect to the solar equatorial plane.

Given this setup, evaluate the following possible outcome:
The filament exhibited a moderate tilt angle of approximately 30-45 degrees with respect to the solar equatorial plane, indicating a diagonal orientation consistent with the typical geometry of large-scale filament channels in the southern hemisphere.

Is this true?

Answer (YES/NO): NO